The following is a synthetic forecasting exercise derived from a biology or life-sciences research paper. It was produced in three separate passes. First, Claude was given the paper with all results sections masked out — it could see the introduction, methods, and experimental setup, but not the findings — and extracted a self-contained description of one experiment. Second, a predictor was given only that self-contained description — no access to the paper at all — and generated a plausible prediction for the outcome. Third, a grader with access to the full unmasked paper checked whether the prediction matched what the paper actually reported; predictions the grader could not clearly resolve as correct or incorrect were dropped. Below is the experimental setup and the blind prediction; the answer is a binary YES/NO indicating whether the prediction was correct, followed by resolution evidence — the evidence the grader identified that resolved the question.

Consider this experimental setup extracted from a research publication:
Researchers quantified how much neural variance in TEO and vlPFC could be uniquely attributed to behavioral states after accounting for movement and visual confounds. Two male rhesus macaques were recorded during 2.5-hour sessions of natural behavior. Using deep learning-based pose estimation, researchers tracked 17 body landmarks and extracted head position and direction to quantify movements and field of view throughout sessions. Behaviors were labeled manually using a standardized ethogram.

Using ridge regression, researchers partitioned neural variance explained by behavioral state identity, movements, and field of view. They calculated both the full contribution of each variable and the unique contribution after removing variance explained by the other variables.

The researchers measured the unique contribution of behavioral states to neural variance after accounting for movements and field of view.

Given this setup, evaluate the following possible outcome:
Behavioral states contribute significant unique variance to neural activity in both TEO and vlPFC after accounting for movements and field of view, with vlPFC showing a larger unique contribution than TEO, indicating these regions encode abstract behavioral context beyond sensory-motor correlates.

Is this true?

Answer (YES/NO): NO